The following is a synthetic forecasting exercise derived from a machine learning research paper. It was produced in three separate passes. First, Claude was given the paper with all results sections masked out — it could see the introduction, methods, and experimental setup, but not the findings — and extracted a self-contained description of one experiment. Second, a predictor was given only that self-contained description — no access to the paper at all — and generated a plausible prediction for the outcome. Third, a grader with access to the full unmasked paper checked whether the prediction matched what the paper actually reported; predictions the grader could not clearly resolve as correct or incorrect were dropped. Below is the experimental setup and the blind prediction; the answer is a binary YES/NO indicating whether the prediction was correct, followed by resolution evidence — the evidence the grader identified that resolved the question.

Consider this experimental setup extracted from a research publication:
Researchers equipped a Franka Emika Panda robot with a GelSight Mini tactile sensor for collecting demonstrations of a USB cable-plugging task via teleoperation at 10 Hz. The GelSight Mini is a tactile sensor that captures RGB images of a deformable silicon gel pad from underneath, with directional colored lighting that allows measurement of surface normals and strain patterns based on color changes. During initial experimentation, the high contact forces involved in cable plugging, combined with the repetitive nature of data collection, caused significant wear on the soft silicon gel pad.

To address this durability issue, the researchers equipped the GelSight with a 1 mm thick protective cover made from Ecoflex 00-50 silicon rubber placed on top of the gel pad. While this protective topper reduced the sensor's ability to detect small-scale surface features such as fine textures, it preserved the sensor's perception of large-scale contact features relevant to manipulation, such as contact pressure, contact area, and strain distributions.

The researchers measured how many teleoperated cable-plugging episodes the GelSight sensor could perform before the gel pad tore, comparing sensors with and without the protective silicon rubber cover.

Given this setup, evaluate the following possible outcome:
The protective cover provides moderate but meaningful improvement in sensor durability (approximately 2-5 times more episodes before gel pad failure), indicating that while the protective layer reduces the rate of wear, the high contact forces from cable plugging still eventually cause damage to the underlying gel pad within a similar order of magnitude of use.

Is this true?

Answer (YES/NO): NO